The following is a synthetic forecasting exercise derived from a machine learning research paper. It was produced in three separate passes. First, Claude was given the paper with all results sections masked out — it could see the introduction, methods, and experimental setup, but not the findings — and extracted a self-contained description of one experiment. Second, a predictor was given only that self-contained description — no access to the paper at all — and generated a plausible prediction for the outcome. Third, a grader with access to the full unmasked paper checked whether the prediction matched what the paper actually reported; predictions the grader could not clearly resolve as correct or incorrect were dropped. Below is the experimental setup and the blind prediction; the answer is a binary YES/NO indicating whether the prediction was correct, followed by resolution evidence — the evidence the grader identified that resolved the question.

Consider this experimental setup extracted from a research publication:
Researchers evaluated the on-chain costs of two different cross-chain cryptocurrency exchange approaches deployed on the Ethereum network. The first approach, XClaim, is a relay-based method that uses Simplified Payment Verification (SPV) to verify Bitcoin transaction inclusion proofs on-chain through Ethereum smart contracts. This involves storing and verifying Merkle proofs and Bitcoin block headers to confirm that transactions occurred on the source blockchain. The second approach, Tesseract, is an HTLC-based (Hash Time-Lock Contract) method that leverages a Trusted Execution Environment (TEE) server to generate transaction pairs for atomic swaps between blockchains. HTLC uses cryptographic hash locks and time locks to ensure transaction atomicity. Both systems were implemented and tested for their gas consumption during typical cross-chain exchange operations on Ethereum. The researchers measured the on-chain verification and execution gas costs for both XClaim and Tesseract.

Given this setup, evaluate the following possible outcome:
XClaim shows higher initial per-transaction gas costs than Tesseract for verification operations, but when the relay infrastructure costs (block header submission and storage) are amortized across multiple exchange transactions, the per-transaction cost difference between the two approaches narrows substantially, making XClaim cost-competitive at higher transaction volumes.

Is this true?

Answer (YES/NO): NO